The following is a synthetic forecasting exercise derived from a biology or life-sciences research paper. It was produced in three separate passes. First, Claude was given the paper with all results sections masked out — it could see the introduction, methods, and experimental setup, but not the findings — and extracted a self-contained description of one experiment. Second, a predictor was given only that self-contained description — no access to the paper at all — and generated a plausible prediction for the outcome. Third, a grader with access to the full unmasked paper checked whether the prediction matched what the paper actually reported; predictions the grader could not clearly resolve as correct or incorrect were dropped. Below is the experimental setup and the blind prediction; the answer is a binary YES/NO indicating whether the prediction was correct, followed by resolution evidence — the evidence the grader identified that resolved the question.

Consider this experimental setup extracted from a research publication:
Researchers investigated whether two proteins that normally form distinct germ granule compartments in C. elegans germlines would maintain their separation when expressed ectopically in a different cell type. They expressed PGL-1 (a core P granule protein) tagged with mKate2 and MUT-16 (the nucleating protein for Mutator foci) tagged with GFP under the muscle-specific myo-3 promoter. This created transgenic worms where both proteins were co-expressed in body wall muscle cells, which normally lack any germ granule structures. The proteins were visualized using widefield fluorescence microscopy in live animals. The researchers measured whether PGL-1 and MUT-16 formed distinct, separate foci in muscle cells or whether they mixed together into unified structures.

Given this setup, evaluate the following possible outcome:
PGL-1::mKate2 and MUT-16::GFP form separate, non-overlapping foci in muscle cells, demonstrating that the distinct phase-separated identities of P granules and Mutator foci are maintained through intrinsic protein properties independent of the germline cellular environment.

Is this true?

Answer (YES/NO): YES